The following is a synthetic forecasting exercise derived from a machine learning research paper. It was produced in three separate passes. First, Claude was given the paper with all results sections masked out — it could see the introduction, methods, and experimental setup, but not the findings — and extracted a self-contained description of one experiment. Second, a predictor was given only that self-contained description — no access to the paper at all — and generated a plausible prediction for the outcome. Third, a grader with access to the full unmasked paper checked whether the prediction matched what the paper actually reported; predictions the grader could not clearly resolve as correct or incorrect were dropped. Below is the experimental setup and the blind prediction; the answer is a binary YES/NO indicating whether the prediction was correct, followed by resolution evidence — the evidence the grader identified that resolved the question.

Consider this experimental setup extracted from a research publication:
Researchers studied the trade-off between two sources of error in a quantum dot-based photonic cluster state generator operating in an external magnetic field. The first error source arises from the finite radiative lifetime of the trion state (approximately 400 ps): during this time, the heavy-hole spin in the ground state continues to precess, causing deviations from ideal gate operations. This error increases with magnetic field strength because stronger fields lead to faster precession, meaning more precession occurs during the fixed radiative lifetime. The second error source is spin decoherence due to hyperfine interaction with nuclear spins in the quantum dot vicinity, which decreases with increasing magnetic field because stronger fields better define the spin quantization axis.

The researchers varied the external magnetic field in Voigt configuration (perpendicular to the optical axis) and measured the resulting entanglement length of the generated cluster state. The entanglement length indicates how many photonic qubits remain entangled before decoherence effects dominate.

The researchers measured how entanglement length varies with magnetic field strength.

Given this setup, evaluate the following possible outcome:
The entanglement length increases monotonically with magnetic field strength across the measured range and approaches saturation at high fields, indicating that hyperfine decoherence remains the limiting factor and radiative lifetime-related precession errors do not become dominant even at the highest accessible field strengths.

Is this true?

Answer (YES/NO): NO